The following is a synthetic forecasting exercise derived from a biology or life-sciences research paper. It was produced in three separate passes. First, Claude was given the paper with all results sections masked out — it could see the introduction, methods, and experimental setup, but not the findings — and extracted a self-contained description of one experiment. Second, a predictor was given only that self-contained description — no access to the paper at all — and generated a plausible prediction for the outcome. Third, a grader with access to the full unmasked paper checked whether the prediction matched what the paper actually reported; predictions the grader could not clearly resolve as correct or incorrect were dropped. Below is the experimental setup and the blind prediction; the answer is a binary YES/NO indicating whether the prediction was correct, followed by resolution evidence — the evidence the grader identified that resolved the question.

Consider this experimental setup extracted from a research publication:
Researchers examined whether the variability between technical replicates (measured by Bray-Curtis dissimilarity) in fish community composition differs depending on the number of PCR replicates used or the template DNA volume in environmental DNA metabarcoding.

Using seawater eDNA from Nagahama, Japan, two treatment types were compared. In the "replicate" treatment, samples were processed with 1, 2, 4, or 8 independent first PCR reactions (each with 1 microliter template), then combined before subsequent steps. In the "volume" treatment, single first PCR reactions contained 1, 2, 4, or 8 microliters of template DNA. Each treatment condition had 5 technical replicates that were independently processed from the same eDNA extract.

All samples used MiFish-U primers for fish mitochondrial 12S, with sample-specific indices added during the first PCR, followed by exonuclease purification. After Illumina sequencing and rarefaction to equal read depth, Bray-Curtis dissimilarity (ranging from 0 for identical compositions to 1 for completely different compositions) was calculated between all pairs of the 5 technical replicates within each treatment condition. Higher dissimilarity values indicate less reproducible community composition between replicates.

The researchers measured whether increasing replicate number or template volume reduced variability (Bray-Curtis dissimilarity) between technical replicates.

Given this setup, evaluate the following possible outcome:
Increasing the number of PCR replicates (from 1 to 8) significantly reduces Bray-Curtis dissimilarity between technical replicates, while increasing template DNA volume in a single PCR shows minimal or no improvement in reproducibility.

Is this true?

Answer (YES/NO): NO